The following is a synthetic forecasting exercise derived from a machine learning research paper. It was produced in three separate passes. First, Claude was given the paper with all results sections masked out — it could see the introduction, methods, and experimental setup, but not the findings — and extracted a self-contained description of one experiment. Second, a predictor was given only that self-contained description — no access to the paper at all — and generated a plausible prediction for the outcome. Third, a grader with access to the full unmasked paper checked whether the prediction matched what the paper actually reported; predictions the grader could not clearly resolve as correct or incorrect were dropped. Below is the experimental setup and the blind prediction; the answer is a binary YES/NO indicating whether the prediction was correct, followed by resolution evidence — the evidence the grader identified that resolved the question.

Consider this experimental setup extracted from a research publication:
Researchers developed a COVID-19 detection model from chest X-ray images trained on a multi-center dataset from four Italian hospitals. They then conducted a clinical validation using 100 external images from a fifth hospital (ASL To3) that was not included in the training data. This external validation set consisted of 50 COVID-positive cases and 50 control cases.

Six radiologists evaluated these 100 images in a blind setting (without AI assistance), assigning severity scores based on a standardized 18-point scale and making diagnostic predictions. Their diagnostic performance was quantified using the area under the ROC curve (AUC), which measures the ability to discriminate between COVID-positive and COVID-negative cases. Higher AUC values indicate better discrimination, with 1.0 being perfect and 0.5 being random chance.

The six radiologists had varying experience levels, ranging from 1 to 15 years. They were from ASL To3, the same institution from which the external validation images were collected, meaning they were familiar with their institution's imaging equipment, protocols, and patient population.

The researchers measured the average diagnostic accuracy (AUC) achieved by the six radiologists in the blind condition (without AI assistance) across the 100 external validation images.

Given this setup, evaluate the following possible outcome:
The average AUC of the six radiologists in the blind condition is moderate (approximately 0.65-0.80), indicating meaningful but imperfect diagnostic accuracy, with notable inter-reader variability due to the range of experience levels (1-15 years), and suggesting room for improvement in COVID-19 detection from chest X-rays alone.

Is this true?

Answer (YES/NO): NO